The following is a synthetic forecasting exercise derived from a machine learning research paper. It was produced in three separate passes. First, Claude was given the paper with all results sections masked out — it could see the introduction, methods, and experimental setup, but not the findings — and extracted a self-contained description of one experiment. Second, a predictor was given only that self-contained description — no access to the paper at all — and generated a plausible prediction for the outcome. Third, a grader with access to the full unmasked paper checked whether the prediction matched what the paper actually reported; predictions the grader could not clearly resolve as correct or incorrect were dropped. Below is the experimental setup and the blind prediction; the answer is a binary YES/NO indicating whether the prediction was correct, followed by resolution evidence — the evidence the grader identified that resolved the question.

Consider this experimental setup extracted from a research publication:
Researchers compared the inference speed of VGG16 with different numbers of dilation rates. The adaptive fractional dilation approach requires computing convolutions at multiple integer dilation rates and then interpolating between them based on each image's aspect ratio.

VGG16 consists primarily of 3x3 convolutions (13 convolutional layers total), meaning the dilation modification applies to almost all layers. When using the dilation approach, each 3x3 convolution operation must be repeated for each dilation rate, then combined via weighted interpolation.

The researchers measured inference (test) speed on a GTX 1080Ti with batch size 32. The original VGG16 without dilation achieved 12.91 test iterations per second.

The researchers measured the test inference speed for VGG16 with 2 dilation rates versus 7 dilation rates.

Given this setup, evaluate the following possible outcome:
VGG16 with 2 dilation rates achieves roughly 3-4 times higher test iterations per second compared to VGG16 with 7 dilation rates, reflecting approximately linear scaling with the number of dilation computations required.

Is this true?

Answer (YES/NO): YES